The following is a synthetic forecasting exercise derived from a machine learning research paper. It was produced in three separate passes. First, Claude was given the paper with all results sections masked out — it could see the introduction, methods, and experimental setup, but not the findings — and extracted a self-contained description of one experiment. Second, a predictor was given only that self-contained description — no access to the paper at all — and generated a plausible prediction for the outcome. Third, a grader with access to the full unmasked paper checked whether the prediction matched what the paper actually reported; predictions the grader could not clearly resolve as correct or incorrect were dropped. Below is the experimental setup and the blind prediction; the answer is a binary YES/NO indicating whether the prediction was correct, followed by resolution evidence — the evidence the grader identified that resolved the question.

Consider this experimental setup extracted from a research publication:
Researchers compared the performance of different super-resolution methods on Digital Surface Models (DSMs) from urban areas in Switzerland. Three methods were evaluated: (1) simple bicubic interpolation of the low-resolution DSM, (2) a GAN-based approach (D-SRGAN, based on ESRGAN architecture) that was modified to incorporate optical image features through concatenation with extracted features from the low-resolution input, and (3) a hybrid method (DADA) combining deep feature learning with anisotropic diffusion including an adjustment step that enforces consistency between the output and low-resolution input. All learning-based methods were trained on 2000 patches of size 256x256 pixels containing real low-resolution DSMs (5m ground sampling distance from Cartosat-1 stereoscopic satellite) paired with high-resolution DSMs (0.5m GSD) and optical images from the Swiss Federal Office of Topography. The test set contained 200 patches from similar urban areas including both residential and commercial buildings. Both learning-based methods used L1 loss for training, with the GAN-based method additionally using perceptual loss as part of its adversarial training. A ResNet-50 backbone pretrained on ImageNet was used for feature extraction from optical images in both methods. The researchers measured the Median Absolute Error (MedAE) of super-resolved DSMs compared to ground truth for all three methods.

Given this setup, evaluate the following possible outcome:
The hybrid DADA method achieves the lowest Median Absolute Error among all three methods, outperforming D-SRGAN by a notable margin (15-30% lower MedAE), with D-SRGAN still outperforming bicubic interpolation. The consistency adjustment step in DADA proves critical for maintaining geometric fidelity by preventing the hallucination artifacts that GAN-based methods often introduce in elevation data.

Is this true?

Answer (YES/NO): NO